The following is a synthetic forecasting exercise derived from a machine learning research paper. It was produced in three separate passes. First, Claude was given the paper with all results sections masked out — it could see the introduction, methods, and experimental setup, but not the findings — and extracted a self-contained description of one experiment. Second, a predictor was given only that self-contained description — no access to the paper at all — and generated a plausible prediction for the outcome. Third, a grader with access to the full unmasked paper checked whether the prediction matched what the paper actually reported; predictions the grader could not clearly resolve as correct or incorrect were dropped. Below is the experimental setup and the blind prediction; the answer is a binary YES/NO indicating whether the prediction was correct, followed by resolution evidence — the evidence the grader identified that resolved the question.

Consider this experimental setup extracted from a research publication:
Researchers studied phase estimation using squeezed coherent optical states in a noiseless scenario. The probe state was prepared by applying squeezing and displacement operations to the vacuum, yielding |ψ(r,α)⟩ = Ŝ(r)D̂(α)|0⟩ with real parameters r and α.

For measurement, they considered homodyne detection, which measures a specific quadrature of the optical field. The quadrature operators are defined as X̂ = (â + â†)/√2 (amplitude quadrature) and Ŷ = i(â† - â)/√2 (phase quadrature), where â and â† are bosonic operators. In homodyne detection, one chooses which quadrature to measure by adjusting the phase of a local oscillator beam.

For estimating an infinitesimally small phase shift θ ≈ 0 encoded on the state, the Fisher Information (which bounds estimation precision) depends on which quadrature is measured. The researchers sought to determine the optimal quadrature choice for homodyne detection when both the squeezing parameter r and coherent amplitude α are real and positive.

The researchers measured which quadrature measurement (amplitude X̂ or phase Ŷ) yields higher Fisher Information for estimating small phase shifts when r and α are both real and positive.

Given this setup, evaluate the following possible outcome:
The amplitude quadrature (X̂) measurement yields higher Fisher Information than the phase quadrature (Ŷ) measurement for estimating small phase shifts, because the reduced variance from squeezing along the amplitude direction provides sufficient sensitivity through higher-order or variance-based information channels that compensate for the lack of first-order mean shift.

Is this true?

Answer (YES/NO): NO